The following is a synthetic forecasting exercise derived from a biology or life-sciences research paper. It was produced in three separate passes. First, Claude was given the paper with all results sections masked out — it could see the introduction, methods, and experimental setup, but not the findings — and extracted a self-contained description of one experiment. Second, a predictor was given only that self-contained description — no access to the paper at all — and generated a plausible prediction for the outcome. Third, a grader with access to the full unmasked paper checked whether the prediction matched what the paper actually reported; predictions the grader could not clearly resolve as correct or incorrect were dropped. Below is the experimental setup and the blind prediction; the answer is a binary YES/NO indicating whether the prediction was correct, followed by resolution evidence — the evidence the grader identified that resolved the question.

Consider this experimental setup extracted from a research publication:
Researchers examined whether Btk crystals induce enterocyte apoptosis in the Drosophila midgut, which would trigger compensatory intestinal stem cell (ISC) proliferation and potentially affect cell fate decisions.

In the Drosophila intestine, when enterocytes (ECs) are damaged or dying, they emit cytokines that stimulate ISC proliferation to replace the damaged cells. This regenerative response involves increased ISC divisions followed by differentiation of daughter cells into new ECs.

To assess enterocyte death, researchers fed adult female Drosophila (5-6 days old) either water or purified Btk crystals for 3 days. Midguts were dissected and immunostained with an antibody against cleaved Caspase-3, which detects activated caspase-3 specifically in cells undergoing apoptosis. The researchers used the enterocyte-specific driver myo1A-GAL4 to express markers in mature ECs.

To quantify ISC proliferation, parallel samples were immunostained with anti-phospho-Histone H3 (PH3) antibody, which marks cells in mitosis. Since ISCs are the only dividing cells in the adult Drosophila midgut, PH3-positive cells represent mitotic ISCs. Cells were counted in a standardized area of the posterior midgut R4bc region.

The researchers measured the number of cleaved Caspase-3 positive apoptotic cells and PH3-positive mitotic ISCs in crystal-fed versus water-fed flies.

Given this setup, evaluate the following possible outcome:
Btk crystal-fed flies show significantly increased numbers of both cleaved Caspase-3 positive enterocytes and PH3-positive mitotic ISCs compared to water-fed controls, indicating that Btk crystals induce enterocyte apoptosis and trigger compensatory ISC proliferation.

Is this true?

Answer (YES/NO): YES